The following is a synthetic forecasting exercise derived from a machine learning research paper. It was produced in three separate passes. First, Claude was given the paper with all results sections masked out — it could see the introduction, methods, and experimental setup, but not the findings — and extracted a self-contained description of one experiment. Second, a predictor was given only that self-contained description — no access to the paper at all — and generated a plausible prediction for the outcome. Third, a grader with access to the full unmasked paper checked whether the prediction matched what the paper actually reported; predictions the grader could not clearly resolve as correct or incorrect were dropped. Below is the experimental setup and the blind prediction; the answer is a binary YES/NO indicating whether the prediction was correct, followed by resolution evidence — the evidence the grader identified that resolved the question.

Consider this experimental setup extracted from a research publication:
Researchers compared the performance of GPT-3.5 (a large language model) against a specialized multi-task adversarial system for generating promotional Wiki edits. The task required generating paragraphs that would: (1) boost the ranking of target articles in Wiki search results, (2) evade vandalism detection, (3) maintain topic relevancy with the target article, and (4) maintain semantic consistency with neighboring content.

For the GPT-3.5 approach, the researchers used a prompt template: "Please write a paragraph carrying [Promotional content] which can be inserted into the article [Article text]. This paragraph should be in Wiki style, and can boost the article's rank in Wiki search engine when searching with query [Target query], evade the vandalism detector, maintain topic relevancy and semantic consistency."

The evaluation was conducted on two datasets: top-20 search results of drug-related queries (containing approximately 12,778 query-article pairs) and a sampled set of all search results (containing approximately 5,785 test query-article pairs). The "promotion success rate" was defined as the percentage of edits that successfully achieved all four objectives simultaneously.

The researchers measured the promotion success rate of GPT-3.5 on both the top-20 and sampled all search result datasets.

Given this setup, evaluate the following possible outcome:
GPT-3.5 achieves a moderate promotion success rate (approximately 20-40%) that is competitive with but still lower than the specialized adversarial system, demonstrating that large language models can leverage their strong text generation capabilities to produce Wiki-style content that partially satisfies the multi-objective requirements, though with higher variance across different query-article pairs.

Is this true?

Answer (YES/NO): NO